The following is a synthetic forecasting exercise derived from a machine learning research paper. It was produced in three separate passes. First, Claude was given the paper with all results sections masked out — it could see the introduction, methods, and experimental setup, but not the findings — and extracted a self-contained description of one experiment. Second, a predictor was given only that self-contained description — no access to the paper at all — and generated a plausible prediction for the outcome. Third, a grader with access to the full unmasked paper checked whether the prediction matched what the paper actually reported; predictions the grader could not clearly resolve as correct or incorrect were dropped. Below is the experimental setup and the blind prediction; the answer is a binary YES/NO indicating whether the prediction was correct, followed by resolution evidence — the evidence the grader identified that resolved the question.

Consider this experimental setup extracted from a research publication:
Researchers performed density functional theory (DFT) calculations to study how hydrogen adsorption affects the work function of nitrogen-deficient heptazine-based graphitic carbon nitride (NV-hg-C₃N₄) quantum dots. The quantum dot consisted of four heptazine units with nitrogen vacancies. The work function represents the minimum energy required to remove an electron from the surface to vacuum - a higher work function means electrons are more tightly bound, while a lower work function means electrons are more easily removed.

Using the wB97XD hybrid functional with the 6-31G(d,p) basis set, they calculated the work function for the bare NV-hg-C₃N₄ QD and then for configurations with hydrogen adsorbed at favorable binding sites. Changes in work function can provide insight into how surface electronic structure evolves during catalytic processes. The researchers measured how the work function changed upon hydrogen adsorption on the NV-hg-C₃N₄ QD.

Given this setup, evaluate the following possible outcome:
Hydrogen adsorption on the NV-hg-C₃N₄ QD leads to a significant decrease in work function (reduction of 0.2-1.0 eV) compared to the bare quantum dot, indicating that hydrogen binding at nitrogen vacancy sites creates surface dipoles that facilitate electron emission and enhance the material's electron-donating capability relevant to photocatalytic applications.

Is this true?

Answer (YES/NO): NO